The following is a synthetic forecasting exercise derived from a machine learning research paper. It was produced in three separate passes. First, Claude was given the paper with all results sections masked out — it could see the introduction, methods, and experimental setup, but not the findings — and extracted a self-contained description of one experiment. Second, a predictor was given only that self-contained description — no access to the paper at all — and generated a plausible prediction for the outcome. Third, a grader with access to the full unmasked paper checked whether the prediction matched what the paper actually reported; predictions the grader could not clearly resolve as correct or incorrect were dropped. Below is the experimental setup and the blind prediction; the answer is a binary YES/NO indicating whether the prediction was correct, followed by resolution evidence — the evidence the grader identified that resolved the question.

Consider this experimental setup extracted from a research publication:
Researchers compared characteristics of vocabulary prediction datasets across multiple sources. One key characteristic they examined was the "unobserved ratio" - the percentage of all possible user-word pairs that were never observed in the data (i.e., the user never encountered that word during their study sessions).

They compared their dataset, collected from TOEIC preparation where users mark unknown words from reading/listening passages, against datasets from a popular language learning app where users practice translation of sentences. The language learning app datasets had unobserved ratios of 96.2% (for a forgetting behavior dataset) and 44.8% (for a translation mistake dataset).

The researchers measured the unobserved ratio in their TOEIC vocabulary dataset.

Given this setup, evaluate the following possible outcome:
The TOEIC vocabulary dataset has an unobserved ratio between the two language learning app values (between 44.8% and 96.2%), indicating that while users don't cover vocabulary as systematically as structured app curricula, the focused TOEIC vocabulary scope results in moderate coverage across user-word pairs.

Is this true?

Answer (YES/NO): YES